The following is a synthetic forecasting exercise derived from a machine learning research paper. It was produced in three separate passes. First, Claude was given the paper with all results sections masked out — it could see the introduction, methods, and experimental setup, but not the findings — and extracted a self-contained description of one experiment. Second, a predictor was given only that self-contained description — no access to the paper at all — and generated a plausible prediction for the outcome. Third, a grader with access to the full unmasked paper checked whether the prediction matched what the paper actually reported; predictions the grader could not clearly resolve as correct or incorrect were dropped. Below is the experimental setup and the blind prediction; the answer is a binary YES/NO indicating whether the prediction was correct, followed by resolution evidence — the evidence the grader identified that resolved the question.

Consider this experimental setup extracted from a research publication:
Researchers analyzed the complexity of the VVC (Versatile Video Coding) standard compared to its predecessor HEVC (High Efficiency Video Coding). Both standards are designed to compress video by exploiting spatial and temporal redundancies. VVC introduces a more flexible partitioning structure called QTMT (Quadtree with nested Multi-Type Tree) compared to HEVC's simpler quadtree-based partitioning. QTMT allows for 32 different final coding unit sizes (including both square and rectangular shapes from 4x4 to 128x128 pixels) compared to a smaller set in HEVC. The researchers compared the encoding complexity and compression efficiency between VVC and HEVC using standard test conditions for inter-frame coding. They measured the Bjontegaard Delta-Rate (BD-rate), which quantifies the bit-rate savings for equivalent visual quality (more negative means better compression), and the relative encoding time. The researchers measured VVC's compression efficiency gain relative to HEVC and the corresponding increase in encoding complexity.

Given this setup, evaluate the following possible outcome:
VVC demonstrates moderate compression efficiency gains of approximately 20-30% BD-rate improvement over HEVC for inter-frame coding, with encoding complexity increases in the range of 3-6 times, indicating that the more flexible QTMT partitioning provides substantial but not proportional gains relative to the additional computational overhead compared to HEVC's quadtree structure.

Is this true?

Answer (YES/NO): NO